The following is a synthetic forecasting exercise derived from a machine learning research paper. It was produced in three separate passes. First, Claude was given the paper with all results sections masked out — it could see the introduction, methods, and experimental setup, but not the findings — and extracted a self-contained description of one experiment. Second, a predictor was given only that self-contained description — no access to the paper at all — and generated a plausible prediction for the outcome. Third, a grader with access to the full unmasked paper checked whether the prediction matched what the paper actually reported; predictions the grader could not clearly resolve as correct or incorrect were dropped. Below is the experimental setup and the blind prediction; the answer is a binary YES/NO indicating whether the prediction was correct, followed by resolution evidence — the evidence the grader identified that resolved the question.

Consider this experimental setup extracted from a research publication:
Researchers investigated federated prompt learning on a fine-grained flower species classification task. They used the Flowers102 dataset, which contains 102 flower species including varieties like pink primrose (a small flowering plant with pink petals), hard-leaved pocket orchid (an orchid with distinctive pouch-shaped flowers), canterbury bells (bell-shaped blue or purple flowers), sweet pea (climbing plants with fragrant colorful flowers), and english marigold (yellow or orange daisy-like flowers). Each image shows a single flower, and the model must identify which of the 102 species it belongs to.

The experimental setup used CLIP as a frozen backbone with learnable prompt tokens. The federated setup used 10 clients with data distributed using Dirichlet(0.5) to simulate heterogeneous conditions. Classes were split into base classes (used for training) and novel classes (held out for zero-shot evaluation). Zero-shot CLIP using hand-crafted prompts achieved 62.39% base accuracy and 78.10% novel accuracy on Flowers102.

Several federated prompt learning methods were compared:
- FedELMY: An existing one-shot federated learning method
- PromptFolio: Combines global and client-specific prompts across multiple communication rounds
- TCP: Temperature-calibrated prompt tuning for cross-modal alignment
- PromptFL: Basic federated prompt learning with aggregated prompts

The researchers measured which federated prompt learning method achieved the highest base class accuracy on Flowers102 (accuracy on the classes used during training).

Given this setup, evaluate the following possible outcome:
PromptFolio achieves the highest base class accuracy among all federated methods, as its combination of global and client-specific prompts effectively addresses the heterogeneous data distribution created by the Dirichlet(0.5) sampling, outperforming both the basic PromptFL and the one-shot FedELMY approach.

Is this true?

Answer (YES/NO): NO